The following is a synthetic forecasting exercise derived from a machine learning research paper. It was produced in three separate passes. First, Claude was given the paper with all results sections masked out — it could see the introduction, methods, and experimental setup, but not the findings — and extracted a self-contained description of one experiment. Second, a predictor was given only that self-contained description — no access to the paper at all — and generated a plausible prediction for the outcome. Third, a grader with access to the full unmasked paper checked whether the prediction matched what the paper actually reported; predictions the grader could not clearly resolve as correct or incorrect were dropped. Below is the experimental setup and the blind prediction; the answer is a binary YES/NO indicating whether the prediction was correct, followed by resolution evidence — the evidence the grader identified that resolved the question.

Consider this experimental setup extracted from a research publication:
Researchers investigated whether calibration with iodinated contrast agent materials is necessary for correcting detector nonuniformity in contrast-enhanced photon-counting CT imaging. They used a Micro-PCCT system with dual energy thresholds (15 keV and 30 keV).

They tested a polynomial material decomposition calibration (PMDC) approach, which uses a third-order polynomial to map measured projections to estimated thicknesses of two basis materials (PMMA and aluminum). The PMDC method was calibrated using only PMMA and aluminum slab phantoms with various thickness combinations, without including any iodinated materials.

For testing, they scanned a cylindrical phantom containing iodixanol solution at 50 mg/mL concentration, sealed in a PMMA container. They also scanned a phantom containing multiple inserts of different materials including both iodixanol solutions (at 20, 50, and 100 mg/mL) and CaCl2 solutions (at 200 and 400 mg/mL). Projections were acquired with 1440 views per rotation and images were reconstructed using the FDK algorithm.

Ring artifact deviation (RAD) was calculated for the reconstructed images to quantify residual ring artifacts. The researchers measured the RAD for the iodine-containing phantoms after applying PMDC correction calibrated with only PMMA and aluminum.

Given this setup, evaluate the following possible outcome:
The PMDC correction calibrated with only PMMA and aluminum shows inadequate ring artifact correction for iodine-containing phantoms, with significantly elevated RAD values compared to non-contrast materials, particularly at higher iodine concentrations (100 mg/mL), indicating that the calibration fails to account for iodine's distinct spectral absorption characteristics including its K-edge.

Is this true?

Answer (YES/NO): YES